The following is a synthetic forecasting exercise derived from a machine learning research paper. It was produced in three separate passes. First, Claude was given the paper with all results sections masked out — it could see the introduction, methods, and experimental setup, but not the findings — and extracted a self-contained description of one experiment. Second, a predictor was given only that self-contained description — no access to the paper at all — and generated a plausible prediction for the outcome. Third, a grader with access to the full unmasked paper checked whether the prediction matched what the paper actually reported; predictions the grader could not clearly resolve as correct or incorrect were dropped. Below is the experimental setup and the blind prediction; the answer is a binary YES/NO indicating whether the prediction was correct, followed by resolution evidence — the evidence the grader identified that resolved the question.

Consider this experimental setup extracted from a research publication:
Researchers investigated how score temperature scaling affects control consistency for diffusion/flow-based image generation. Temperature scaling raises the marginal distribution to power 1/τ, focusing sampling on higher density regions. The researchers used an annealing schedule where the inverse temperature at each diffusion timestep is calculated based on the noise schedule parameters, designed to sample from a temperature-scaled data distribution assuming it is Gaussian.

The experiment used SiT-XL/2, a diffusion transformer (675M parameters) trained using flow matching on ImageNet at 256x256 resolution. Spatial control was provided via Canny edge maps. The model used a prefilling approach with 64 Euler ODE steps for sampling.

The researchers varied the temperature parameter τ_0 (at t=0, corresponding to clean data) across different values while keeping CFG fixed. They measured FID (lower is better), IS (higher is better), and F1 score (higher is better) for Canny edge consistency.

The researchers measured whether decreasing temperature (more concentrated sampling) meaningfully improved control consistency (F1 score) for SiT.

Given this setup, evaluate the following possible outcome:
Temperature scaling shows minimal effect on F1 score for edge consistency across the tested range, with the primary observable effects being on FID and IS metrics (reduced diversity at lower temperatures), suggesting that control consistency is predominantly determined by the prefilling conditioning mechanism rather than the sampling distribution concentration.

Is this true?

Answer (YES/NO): YES